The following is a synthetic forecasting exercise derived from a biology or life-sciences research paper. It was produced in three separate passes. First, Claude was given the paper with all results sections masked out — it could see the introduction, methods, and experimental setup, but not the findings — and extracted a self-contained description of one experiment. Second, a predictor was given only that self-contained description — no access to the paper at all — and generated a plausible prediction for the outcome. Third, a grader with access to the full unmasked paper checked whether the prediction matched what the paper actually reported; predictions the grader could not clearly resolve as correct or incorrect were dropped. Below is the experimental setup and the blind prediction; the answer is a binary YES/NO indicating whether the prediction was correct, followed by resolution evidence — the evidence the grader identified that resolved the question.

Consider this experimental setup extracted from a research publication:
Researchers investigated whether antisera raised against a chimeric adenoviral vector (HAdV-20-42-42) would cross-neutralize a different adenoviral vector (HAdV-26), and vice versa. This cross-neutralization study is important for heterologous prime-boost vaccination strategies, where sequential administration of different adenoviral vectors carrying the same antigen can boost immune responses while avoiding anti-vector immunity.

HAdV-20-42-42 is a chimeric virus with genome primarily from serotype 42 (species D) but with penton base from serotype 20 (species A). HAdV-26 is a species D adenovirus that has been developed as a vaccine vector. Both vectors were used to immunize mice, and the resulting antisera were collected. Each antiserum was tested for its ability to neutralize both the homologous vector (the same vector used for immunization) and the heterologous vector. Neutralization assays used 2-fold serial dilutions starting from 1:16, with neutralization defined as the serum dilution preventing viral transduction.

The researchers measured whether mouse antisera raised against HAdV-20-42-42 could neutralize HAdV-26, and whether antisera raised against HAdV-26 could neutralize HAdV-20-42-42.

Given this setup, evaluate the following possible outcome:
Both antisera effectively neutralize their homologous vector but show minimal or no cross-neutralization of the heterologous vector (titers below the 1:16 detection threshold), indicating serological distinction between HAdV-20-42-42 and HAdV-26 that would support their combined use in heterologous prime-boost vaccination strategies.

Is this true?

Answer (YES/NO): NO